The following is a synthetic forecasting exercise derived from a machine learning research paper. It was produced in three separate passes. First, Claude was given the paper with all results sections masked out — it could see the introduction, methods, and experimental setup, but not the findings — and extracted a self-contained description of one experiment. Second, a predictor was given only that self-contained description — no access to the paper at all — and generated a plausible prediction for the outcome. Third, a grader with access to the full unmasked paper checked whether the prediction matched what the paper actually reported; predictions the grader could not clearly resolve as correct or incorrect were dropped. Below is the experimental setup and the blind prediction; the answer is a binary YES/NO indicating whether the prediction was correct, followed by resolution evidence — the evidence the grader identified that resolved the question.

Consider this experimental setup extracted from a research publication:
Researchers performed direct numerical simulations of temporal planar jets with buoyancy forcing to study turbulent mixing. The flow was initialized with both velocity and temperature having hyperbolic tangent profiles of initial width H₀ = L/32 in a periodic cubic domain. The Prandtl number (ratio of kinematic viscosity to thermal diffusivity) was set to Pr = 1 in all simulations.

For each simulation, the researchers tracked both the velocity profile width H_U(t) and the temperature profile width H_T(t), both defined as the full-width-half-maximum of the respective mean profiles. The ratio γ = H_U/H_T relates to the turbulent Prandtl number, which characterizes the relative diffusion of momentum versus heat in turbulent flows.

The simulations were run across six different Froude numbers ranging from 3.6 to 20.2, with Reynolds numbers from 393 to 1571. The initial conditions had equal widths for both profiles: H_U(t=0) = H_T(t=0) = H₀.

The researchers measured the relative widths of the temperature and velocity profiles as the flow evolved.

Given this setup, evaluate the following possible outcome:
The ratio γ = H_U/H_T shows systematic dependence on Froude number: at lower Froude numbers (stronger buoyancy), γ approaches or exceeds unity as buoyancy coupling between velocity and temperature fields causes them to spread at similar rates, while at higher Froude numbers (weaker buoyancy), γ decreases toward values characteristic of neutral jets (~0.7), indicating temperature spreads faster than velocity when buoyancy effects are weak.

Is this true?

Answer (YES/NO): NO